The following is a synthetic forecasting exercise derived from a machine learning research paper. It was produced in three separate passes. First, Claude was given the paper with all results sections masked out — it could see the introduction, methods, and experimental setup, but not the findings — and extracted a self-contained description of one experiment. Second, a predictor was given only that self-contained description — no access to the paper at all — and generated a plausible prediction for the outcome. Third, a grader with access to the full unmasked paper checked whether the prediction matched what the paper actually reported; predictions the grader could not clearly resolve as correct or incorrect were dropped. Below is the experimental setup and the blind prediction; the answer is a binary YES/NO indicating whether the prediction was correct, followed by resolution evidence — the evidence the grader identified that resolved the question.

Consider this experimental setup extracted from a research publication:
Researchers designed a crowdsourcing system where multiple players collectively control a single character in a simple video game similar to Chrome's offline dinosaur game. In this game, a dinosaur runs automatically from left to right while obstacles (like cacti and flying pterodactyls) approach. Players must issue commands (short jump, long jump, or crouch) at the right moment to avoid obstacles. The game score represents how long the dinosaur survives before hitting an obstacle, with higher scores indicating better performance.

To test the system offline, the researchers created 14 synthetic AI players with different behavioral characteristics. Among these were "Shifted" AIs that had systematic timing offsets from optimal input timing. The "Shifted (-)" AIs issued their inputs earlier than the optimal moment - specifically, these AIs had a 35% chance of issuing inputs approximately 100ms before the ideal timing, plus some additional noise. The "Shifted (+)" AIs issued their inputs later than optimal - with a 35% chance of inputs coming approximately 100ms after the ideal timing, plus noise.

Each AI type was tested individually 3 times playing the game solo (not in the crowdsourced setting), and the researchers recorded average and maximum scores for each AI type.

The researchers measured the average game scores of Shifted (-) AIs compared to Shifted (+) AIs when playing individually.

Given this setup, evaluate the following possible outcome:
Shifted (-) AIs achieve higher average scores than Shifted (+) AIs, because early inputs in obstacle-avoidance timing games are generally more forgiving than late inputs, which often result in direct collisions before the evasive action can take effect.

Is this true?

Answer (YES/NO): YES